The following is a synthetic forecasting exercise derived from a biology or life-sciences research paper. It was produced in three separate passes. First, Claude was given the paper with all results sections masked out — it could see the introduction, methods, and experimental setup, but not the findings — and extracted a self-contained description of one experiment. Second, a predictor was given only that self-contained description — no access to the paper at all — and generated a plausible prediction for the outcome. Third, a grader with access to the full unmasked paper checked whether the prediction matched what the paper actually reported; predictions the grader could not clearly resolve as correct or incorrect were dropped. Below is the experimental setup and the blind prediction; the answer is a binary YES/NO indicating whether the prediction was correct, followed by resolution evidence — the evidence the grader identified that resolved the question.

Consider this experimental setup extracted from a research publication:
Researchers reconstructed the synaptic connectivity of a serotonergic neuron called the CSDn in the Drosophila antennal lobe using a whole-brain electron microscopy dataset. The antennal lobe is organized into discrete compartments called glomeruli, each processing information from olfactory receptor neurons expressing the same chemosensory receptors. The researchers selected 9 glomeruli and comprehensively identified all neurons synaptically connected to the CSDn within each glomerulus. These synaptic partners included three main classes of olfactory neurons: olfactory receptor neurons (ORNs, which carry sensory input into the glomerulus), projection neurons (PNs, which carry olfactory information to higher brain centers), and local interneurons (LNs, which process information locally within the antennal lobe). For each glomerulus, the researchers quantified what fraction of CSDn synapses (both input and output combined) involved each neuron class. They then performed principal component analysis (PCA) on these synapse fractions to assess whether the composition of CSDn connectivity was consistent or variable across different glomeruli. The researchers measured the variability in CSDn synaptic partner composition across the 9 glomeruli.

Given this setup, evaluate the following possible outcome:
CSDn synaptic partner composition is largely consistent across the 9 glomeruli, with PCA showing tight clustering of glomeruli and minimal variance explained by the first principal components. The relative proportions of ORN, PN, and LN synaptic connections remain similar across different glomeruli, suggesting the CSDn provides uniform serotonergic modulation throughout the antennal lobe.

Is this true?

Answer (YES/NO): NO